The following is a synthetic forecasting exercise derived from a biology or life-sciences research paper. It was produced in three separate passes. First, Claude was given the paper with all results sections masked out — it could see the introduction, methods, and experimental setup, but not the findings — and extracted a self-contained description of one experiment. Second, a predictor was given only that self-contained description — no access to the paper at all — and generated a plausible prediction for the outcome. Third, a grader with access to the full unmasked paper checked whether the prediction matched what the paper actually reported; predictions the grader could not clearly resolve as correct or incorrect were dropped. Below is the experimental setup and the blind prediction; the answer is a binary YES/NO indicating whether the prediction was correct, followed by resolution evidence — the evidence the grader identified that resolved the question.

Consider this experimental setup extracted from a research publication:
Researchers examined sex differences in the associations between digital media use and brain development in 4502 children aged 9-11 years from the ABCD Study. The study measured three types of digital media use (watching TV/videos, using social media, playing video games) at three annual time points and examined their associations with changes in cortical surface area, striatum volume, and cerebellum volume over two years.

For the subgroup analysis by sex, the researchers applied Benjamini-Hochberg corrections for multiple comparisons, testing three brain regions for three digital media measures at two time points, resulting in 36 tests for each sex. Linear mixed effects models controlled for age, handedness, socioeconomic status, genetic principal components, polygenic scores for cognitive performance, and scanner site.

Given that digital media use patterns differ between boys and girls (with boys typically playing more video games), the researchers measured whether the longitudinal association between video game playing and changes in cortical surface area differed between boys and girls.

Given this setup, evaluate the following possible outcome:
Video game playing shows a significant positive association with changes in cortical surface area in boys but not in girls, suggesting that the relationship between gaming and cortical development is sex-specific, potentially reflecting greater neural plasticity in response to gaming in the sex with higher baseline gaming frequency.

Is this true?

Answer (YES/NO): NO